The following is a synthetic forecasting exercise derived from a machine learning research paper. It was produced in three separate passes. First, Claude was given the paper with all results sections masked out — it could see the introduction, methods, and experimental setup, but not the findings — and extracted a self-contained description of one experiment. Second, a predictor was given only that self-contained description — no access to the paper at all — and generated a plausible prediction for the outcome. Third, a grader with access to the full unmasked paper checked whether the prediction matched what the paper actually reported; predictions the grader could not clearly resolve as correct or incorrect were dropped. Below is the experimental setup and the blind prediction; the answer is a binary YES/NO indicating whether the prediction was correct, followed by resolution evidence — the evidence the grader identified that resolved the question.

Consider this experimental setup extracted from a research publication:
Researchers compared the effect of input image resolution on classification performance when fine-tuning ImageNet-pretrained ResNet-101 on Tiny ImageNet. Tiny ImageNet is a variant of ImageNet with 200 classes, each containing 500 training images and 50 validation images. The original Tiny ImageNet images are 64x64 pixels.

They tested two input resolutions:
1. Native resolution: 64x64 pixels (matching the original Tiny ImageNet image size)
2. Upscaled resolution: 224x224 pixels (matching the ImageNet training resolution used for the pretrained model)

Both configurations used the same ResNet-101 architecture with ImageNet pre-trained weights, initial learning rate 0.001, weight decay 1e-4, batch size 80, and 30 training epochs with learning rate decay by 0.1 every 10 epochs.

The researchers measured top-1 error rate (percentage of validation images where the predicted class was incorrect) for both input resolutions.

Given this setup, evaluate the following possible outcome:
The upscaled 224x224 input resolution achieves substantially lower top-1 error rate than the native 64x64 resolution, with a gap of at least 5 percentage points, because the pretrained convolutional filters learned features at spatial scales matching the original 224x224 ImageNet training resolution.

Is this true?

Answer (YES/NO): YES